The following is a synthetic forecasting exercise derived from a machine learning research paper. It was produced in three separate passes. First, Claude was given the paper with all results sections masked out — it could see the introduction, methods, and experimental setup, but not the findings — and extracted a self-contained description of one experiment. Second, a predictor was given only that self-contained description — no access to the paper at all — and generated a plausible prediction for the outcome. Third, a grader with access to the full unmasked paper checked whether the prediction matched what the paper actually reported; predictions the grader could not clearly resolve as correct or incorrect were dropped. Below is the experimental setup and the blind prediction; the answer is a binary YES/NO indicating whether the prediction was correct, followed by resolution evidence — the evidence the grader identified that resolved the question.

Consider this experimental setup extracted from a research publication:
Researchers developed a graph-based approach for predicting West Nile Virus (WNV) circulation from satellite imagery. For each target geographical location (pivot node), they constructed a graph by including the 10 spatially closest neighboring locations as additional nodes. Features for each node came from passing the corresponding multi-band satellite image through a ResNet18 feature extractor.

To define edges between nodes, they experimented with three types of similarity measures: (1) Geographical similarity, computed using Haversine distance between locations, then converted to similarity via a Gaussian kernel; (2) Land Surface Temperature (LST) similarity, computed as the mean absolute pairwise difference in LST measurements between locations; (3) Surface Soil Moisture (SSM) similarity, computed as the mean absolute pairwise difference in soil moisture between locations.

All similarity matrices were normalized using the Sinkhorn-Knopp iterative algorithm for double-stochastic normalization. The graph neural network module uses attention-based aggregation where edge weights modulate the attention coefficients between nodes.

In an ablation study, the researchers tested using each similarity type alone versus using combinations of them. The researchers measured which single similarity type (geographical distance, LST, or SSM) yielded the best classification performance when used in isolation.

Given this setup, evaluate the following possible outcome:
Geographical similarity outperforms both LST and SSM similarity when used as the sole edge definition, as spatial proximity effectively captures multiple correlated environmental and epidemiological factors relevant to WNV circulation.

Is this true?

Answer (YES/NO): NO